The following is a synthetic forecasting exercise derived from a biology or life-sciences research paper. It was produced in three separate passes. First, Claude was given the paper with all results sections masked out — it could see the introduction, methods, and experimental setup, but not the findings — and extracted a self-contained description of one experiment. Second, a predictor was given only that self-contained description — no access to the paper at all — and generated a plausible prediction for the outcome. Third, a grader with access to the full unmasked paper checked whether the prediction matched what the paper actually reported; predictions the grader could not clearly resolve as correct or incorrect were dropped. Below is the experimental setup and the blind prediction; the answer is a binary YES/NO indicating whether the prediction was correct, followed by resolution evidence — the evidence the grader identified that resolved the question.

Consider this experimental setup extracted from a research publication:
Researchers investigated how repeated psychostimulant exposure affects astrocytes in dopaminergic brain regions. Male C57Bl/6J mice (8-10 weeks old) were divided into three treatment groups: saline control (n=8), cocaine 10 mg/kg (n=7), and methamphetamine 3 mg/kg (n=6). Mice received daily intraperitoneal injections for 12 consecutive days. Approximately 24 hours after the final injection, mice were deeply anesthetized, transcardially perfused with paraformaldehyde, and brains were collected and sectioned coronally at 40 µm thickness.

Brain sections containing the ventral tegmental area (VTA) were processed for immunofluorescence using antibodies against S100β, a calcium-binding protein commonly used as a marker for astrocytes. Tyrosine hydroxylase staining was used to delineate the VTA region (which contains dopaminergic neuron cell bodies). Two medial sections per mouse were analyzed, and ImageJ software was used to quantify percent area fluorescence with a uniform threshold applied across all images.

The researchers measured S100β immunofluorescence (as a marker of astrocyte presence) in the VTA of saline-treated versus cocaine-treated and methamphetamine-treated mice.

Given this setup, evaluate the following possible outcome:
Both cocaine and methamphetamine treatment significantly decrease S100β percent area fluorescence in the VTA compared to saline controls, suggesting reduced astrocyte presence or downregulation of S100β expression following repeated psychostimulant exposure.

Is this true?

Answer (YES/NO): YES